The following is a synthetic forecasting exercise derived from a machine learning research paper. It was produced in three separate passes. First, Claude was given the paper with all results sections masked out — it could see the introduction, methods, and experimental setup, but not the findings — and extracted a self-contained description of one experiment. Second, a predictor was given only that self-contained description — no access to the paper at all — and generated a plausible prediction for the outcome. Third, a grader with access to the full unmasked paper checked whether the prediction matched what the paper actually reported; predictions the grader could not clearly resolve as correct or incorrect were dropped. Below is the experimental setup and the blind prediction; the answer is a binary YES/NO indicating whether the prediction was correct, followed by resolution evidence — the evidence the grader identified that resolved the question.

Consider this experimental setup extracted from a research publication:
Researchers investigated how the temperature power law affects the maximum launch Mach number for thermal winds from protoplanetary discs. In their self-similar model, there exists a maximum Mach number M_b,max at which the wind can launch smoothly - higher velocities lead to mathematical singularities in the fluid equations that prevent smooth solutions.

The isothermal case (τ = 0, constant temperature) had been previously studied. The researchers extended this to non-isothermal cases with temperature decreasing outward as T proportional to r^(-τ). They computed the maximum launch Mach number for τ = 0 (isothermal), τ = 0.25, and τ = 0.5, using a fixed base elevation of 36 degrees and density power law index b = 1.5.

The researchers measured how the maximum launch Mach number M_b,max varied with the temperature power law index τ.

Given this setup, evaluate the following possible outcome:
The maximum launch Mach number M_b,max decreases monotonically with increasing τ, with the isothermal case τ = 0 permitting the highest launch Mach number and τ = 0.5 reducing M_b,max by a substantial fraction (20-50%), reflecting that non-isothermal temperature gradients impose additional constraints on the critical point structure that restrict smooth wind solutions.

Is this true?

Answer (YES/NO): NO